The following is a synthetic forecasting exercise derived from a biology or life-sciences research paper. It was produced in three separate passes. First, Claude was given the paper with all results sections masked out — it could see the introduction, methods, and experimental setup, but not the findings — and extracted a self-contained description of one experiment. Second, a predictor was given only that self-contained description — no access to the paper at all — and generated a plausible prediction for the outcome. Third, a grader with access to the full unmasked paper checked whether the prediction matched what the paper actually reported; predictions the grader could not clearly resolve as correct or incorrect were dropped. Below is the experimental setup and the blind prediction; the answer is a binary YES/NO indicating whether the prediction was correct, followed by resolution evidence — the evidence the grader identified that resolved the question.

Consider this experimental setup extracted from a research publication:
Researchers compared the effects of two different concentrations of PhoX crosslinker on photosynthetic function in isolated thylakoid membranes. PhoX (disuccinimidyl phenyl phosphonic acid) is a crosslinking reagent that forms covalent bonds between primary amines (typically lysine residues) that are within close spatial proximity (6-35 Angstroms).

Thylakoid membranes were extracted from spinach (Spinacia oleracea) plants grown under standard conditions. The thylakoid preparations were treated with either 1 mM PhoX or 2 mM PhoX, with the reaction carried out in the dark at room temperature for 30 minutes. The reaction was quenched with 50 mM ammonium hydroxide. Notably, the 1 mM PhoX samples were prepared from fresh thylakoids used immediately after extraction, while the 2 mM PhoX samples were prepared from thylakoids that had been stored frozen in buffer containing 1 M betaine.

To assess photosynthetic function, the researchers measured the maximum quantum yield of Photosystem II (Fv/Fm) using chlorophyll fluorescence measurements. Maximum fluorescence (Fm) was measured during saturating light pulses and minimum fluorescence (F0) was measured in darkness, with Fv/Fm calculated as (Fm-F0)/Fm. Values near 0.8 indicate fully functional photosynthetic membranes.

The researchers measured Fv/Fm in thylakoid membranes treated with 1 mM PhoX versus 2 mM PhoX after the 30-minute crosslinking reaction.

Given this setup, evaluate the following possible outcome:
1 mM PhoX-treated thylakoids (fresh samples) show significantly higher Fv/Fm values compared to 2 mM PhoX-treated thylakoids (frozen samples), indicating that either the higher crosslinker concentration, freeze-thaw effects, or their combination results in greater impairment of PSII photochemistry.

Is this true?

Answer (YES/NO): NO